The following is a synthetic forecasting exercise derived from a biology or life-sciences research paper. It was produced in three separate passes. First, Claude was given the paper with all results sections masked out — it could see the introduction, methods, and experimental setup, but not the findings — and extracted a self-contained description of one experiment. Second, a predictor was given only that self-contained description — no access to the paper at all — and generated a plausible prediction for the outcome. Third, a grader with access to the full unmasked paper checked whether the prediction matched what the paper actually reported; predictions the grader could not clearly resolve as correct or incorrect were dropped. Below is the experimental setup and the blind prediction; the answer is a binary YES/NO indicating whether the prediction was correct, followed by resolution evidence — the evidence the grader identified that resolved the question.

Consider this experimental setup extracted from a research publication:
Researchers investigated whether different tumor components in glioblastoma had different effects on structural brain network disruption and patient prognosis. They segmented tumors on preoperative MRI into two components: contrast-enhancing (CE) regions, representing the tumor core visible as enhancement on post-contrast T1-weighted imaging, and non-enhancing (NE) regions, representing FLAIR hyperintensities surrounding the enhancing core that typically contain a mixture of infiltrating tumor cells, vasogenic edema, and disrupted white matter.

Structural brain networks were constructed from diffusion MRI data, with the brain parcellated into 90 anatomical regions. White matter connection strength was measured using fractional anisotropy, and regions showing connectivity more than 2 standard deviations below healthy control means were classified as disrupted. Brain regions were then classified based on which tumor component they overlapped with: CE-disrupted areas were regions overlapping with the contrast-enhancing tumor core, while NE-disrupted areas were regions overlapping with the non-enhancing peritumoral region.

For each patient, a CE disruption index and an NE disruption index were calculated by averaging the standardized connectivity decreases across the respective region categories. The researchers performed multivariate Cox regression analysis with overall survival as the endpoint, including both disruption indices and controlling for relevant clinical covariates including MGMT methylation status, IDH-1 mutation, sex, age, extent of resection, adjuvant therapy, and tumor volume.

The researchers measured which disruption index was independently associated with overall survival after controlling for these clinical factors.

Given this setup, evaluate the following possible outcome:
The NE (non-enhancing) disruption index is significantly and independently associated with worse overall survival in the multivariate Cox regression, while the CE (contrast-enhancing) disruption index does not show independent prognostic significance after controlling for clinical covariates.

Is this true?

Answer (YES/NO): NO